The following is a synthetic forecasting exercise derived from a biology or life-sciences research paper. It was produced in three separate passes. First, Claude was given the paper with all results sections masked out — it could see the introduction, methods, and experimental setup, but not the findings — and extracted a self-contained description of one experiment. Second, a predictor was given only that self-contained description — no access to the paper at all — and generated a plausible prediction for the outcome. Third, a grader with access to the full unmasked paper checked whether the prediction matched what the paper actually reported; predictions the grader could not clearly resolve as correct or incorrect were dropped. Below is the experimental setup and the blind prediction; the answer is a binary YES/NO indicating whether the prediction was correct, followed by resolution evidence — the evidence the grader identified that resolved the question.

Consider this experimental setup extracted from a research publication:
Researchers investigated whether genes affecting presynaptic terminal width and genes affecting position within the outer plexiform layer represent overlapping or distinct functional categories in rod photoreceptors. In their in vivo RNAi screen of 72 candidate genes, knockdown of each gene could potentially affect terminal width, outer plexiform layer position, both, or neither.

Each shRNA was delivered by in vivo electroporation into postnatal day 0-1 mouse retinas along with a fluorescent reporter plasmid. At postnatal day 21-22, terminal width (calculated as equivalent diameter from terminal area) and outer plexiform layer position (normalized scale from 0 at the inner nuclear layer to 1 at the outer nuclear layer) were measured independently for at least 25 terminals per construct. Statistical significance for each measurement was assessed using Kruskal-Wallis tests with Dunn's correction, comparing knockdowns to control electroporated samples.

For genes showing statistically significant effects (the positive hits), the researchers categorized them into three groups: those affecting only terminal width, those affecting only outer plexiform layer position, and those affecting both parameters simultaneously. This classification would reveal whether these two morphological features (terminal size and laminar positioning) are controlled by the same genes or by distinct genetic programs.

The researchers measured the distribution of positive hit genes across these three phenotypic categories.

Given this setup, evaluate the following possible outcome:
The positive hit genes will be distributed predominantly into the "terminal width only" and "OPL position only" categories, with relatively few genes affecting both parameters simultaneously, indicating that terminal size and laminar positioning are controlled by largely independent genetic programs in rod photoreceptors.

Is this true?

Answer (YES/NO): YES